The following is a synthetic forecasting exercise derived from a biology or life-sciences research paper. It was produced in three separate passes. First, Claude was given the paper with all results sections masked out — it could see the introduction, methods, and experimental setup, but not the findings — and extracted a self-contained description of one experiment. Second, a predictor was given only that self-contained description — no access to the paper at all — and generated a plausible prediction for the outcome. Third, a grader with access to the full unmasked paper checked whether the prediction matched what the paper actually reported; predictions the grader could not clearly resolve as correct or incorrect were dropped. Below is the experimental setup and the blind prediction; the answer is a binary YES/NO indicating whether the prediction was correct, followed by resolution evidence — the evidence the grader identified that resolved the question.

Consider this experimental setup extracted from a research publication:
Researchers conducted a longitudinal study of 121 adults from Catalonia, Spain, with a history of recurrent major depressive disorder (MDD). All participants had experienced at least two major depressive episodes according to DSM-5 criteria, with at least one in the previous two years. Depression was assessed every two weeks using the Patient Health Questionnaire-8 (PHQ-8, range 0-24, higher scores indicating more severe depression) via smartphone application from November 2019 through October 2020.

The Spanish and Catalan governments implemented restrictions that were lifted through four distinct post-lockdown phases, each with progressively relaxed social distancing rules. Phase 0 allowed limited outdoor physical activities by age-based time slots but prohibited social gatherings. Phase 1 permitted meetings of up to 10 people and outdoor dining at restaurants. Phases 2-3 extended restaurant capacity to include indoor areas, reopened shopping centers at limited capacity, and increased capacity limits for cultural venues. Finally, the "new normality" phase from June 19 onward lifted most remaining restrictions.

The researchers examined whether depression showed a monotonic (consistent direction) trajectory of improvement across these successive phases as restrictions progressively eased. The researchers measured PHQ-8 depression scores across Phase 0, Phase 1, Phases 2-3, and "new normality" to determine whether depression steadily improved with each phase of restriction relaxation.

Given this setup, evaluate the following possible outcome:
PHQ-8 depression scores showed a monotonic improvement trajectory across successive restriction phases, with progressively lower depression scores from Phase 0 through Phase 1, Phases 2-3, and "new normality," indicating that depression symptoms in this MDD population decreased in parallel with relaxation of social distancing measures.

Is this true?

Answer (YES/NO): NO